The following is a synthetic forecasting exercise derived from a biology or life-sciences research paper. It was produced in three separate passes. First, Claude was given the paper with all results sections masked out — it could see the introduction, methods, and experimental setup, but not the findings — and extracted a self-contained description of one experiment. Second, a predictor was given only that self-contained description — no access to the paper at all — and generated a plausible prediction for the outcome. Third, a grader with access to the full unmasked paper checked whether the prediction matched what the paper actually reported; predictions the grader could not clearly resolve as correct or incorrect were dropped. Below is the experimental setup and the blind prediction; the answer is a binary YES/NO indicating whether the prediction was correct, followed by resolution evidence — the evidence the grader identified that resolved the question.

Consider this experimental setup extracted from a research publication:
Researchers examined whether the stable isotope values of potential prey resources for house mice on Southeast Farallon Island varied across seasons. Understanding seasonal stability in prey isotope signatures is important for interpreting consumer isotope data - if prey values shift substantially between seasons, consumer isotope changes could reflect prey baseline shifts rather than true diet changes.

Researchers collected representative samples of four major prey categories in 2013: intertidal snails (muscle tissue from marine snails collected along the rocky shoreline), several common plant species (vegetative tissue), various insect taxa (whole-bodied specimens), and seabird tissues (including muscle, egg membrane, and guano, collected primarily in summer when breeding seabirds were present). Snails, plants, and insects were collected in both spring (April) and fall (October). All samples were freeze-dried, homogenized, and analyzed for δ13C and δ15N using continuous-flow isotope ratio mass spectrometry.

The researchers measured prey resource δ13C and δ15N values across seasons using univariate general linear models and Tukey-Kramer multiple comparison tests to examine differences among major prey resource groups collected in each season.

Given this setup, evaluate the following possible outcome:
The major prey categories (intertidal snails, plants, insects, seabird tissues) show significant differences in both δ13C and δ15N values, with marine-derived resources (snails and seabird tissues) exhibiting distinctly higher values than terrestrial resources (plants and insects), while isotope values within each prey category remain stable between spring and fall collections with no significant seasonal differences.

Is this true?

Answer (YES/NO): NO